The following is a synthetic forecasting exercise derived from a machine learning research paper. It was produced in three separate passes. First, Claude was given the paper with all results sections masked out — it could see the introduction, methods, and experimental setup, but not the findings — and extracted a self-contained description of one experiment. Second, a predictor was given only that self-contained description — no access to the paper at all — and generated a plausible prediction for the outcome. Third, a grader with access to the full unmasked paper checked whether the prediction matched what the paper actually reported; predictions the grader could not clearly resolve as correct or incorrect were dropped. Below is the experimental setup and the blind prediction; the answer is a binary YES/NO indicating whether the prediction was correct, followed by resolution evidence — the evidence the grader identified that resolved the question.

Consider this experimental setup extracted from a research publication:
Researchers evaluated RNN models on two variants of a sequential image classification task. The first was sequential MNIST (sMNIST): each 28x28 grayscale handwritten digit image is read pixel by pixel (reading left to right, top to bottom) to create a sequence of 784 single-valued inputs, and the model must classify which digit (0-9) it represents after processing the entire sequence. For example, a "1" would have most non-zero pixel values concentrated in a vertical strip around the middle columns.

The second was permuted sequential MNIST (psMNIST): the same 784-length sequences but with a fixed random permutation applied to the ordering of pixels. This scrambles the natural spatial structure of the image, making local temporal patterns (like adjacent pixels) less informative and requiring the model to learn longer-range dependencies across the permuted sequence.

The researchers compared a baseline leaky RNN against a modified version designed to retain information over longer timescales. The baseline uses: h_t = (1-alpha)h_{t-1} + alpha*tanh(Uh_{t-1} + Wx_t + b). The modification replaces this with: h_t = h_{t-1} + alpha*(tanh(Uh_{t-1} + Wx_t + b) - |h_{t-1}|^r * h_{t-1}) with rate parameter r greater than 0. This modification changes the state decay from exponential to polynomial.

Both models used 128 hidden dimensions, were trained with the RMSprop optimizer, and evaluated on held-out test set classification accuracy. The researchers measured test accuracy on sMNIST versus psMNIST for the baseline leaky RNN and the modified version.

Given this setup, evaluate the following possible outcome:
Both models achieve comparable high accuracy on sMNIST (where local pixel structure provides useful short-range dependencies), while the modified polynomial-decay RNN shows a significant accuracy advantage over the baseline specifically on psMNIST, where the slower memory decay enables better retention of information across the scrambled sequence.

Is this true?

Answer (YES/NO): NO